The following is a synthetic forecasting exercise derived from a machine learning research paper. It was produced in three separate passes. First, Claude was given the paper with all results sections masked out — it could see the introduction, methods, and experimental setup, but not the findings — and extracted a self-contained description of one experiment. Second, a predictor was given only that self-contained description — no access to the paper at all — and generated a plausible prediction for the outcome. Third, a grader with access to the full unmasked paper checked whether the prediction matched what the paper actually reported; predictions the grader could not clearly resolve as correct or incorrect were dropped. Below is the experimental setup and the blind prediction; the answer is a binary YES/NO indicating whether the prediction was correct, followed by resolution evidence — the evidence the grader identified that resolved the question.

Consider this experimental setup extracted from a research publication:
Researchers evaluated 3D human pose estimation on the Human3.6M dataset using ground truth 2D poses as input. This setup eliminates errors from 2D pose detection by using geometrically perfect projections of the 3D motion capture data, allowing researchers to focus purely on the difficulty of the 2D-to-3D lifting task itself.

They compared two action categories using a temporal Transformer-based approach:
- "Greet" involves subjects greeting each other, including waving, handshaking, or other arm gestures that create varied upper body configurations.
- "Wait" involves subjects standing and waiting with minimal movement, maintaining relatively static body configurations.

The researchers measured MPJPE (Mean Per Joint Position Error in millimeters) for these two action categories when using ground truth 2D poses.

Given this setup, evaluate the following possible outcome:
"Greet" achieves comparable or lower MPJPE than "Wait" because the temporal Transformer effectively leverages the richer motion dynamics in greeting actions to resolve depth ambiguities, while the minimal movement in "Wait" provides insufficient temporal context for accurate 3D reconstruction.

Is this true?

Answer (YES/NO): YES